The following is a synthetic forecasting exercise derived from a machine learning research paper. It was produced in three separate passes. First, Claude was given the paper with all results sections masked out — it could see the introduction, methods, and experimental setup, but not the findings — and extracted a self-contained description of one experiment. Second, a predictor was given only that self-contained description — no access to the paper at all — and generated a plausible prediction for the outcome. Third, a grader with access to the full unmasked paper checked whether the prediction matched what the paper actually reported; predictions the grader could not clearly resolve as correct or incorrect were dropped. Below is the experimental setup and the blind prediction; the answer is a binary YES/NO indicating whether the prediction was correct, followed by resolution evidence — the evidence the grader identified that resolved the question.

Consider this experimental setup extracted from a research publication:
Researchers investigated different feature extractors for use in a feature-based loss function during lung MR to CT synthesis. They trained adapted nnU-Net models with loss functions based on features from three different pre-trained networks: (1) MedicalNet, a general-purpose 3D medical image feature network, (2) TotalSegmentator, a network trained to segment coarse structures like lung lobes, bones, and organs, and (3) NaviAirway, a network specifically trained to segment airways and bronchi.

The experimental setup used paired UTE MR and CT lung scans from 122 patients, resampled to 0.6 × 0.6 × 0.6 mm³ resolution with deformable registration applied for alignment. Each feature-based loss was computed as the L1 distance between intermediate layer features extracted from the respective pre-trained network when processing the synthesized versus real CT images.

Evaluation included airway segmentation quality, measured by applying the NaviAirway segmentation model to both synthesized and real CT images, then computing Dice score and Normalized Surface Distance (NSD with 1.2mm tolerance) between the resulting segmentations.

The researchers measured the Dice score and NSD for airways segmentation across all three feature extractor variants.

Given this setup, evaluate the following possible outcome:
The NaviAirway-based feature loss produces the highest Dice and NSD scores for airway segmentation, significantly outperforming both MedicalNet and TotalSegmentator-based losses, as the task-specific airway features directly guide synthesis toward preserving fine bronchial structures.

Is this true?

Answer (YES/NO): YES